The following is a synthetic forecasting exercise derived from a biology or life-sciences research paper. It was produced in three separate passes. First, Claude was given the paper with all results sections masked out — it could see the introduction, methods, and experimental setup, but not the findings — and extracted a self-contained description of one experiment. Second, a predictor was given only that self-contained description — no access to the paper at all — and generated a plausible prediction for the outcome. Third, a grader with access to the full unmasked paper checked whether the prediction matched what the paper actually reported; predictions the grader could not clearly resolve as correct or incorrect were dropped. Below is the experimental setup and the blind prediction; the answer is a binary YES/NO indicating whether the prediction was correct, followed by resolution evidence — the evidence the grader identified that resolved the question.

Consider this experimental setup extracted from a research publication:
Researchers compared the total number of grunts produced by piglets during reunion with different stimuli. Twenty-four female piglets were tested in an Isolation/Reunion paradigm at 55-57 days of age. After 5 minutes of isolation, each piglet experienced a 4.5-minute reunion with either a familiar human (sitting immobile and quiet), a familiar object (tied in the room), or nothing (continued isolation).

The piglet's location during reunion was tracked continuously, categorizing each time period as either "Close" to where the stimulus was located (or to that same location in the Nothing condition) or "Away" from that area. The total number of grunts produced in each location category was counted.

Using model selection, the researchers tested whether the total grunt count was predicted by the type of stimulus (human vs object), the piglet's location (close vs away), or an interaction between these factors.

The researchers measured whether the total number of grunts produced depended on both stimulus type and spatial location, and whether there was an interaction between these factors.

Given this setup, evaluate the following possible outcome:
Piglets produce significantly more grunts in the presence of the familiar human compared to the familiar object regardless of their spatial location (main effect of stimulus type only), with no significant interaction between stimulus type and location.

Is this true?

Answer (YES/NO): NO